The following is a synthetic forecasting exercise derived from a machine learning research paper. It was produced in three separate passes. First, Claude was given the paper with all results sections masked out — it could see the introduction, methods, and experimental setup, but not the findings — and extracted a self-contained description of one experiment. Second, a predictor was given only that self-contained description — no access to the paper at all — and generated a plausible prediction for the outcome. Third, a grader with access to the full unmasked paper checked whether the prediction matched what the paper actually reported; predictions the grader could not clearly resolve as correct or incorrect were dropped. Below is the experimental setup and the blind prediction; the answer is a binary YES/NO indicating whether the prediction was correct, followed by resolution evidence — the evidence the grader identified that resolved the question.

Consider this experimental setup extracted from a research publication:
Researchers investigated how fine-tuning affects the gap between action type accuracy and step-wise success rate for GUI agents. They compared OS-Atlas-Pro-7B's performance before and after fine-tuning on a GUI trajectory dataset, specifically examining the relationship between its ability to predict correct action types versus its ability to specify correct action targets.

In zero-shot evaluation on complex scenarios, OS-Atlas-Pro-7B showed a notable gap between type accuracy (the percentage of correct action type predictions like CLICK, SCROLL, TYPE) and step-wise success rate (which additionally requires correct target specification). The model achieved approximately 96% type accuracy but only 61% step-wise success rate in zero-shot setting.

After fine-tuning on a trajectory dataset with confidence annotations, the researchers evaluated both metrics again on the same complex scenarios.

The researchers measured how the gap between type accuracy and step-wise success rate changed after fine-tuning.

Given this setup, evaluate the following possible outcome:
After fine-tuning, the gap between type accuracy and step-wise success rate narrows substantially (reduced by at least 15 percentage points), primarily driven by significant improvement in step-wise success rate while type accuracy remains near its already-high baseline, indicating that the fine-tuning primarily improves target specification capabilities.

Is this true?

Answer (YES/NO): YES